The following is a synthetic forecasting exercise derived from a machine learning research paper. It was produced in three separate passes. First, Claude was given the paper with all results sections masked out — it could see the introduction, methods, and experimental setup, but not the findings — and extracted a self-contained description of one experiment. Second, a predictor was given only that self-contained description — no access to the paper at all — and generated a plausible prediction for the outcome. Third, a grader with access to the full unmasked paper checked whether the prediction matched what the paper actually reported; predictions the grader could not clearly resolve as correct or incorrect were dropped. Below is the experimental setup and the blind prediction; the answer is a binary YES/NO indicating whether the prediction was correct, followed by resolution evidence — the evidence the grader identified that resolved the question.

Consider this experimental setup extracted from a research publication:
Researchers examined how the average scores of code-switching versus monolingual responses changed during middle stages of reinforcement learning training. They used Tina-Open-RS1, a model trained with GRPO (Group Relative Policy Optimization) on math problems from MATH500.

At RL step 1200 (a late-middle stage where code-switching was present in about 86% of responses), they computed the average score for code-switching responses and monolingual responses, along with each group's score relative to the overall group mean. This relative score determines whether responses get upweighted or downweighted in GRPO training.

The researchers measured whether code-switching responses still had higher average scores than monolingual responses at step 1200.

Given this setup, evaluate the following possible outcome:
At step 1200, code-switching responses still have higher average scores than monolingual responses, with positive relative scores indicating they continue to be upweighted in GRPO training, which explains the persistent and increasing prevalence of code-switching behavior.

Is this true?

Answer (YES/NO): NO